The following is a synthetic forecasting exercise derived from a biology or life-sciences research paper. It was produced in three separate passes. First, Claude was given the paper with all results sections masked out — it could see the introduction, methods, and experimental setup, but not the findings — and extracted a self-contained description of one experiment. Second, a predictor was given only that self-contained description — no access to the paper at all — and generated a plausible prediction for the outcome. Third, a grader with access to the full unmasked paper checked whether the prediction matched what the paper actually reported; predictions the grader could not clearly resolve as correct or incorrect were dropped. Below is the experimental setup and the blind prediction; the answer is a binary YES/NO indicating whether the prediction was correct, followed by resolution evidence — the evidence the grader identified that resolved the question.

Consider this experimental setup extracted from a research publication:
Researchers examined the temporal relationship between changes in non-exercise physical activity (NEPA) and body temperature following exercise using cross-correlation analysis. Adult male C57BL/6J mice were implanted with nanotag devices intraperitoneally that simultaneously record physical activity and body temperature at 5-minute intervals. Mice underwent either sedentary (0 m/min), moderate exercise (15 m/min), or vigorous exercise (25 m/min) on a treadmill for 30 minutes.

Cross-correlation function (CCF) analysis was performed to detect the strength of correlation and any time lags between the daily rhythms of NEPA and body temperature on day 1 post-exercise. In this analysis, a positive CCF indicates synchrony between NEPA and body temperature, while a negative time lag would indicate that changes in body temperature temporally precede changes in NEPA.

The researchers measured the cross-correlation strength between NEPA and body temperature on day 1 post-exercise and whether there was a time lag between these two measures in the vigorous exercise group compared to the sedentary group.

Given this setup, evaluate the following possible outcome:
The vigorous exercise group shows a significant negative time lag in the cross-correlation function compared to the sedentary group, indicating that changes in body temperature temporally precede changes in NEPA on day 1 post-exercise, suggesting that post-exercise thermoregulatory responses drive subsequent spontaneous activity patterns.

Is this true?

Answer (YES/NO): YES